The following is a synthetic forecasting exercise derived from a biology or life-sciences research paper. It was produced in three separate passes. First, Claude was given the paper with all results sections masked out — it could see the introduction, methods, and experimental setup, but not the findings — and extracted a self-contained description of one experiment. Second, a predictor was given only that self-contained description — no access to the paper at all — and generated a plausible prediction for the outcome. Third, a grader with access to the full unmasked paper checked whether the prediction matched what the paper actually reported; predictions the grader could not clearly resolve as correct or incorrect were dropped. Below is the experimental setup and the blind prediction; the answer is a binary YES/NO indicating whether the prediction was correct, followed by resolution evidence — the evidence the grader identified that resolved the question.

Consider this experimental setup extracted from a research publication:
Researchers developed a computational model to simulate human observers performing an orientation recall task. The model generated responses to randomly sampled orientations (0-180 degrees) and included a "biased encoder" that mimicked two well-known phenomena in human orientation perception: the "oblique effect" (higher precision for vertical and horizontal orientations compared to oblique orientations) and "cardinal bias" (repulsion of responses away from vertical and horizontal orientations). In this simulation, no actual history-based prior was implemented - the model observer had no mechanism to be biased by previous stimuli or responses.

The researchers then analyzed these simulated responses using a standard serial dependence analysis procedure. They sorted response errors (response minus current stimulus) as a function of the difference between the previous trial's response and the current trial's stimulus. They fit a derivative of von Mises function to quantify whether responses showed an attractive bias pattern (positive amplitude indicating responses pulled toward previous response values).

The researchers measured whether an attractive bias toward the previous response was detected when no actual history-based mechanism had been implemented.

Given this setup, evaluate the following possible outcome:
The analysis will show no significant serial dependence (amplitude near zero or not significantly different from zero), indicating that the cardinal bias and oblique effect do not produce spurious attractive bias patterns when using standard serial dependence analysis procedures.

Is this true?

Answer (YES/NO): NO